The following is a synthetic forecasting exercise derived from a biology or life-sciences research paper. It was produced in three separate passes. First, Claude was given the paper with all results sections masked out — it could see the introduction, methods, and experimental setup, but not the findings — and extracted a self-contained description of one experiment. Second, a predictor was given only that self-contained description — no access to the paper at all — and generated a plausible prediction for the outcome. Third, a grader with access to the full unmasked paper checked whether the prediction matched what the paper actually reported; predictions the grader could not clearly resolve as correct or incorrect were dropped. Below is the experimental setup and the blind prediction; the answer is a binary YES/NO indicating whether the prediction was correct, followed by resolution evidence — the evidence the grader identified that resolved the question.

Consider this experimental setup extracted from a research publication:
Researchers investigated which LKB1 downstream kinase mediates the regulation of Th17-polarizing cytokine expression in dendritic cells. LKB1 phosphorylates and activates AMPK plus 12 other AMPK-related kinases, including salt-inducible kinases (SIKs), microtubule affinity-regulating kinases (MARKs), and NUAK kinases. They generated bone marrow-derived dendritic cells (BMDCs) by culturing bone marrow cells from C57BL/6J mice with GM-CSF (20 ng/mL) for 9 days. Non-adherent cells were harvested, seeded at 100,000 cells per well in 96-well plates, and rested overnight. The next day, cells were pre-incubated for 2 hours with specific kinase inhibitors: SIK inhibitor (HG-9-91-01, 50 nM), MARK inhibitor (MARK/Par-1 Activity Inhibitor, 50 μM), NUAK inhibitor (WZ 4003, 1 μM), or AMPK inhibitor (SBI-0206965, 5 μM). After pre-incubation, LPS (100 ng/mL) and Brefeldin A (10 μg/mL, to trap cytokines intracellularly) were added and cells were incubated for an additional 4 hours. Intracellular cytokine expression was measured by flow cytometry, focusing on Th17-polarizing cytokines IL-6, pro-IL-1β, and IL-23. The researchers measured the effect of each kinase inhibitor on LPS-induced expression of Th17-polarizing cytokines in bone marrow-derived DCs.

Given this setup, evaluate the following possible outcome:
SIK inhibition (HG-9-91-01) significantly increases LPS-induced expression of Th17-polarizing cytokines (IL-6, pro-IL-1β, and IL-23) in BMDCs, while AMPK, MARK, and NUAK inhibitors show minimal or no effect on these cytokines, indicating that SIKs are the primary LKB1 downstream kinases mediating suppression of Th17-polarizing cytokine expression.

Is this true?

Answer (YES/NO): YES